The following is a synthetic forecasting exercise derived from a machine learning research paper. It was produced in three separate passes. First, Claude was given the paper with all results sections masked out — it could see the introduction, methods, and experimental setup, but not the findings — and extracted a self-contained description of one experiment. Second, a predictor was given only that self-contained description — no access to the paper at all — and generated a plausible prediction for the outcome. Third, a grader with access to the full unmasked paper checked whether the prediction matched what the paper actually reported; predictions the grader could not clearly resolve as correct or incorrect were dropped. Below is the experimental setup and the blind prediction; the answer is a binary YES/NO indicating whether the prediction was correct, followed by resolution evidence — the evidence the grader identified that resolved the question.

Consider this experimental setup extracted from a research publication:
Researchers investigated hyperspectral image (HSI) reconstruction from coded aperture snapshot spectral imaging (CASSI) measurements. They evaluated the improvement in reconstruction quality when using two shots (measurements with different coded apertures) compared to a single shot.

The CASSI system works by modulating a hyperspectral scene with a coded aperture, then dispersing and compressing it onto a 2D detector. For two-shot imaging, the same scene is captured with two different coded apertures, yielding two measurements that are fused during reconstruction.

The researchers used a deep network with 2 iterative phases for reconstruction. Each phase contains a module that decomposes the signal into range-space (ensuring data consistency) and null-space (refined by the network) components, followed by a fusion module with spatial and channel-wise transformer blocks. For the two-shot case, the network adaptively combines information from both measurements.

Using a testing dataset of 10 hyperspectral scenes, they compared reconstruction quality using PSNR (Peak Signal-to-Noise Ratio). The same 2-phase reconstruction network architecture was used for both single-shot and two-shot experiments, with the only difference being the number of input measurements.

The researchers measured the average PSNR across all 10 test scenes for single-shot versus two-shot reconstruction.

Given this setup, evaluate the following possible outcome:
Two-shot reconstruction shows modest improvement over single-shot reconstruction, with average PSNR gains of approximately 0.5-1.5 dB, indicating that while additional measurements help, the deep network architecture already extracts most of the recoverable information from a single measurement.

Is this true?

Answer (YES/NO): NO